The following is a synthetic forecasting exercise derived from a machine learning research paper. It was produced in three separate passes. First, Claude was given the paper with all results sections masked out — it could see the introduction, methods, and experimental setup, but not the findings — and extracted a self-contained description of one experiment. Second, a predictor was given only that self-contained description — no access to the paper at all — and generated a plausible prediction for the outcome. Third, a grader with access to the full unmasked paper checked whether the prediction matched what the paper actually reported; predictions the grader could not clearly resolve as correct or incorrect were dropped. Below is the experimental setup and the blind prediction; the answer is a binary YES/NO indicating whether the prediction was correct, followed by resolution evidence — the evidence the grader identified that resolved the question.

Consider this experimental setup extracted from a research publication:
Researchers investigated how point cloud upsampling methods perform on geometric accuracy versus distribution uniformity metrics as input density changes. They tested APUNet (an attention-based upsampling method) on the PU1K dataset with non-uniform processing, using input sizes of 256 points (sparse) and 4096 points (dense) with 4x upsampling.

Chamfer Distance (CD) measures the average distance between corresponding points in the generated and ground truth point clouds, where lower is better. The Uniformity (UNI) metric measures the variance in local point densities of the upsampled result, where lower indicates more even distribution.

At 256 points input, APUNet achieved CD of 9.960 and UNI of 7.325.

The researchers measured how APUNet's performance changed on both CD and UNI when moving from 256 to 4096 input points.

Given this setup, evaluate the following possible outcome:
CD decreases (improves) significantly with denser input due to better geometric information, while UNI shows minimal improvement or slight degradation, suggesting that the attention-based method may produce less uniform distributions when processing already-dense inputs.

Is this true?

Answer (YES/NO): NO